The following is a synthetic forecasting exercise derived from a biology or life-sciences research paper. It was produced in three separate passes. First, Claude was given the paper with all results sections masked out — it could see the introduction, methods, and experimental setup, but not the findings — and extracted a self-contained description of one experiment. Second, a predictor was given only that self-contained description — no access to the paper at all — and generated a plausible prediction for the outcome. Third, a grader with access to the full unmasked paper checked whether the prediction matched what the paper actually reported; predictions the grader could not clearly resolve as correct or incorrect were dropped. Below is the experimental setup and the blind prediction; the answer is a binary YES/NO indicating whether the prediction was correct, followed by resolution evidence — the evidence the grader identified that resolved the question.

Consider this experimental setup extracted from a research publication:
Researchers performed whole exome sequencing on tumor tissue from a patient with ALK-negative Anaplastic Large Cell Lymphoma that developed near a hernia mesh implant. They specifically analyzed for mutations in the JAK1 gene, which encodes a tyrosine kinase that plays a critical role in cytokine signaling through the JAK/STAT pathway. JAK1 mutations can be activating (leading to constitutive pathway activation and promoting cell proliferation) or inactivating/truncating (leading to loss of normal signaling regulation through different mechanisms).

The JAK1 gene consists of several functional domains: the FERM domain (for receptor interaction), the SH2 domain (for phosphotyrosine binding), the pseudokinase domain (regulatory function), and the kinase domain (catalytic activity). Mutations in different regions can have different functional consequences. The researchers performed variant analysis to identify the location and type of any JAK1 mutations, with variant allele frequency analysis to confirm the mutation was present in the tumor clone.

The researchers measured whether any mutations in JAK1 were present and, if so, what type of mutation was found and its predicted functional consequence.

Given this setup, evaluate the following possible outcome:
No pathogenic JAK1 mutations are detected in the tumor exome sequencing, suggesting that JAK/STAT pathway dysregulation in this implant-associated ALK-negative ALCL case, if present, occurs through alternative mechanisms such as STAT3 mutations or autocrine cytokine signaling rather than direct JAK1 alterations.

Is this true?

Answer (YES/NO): NO